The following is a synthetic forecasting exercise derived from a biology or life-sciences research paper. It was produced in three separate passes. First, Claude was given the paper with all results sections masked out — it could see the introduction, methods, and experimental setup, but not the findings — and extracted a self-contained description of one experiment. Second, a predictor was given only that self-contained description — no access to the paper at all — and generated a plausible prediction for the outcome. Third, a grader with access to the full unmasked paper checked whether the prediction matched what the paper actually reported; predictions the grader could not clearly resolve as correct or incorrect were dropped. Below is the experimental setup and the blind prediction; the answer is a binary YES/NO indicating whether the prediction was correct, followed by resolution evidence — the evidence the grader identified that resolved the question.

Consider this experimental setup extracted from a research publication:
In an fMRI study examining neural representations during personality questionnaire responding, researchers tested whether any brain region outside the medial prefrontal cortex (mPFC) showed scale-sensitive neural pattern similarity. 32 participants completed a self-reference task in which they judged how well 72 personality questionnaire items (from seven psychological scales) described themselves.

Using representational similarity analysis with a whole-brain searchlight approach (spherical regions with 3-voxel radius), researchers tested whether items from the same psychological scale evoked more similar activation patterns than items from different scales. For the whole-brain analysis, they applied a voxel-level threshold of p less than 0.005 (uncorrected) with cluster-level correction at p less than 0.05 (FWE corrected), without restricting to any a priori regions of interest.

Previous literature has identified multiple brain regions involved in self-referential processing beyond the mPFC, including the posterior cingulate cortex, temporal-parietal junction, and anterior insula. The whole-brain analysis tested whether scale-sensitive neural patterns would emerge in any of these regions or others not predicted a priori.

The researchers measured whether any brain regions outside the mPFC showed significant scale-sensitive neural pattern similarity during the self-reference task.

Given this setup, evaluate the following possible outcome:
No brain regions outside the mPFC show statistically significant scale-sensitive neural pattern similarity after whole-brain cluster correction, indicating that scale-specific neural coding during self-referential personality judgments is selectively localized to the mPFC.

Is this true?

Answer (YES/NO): YES